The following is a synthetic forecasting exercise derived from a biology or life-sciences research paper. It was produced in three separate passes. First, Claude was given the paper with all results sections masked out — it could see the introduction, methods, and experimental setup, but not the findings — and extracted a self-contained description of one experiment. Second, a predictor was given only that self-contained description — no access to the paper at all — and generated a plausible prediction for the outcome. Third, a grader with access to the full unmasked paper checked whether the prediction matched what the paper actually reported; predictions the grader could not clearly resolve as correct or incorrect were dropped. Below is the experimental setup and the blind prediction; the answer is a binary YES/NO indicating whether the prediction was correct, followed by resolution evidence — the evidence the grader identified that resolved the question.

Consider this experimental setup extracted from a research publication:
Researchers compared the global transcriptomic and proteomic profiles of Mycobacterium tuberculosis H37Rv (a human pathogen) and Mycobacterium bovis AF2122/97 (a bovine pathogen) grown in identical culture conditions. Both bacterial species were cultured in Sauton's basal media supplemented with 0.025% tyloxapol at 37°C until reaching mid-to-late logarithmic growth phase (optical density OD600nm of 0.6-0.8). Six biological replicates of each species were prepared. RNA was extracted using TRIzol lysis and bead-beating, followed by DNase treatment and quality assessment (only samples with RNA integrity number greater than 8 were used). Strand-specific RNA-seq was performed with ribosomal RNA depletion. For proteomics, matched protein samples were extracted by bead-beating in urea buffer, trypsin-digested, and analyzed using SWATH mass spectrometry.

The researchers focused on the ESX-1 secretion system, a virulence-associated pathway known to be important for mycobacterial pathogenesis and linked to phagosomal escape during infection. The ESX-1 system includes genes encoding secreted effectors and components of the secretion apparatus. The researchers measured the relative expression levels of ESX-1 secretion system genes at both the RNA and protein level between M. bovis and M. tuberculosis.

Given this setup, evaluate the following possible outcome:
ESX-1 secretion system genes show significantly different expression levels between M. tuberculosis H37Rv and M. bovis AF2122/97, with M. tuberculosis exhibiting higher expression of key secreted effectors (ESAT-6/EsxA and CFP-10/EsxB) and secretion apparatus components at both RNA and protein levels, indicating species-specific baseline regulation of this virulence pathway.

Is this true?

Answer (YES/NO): NO